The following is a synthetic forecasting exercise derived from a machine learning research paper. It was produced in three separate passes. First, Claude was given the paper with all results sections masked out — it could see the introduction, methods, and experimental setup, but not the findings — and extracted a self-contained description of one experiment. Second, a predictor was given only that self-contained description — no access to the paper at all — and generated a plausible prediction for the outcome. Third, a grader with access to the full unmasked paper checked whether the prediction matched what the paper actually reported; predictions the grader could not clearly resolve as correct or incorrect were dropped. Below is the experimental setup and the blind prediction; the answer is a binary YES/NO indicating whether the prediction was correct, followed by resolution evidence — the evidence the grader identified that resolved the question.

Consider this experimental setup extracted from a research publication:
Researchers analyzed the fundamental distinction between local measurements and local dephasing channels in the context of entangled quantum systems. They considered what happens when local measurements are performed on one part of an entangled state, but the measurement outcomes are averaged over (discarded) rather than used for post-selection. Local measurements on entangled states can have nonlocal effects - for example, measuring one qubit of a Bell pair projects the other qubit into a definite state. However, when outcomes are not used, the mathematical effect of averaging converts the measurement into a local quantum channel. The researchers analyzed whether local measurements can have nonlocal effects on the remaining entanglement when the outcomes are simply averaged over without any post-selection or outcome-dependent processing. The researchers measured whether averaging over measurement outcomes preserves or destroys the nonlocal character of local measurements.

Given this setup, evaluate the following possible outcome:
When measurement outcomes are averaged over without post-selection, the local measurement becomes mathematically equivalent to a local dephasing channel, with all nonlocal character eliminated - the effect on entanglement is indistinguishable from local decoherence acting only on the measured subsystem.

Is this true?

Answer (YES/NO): YES